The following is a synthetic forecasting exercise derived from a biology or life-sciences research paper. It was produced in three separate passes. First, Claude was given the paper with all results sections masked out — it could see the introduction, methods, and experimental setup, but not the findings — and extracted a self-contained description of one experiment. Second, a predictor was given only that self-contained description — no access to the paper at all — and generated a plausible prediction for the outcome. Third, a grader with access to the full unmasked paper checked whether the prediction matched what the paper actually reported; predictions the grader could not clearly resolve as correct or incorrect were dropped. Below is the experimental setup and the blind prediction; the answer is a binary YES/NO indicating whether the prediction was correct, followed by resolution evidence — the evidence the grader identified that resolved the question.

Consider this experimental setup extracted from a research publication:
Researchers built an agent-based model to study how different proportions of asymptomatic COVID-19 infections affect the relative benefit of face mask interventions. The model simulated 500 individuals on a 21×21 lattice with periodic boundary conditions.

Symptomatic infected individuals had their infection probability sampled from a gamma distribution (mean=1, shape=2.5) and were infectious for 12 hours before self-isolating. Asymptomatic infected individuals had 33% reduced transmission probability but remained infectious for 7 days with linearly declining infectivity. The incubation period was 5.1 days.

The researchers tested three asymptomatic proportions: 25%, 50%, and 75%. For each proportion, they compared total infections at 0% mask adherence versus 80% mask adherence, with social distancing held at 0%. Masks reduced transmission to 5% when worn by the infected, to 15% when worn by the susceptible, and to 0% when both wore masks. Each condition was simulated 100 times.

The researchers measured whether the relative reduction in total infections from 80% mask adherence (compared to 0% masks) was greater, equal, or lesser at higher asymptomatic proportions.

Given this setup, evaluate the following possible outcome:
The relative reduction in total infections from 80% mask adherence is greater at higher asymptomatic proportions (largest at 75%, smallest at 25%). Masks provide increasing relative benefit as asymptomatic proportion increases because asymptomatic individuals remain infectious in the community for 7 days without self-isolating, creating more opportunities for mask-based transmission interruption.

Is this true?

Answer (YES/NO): NO